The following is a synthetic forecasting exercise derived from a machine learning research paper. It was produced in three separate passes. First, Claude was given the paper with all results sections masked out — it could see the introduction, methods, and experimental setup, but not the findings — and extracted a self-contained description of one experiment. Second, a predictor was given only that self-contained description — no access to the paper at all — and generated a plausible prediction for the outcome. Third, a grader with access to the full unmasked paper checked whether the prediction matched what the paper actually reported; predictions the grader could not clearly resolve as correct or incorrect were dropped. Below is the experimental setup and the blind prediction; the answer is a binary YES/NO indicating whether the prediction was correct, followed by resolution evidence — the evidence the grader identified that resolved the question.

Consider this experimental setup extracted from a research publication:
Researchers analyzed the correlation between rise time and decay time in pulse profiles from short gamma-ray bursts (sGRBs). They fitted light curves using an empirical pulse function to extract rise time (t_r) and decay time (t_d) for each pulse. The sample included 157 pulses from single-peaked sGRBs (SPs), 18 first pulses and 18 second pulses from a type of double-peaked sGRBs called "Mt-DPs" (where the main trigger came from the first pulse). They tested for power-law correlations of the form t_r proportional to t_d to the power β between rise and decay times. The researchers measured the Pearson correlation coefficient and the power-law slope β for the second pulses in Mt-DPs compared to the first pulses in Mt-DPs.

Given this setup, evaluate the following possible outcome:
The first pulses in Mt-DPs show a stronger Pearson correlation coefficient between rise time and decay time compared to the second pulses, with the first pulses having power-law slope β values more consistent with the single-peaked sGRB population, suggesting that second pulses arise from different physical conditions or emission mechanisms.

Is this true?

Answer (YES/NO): YES